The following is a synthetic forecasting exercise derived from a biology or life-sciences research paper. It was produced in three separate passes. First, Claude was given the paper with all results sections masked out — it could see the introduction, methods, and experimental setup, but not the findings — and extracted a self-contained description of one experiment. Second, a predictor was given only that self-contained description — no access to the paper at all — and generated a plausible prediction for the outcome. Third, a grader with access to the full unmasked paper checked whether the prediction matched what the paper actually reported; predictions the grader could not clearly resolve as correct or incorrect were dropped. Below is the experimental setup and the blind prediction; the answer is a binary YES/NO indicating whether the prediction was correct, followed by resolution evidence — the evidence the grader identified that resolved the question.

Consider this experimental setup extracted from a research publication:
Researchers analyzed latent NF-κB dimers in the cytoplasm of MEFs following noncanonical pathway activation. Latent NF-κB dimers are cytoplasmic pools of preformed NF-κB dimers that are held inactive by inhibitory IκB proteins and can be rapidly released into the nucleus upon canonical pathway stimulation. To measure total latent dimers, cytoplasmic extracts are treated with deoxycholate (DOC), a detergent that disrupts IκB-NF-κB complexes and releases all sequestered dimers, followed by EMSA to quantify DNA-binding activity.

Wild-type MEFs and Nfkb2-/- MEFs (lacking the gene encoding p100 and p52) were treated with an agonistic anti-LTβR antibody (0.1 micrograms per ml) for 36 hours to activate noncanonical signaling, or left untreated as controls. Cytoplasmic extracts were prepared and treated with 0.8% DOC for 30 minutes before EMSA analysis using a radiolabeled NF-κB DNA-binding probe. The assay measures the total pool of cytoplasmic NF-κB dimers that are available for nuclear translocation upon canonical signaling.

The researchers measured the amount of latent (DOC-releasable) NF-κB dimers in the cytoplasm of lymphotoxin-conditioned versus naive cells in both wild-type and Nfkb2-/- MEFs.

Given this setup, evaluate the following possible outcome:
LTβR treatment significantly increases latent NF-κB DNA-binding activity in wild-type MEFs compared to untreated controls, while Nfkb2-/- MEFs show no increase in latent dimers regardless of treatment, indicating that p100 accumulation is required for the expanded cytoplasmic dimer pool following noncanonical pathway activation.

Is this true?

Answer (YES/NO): YES